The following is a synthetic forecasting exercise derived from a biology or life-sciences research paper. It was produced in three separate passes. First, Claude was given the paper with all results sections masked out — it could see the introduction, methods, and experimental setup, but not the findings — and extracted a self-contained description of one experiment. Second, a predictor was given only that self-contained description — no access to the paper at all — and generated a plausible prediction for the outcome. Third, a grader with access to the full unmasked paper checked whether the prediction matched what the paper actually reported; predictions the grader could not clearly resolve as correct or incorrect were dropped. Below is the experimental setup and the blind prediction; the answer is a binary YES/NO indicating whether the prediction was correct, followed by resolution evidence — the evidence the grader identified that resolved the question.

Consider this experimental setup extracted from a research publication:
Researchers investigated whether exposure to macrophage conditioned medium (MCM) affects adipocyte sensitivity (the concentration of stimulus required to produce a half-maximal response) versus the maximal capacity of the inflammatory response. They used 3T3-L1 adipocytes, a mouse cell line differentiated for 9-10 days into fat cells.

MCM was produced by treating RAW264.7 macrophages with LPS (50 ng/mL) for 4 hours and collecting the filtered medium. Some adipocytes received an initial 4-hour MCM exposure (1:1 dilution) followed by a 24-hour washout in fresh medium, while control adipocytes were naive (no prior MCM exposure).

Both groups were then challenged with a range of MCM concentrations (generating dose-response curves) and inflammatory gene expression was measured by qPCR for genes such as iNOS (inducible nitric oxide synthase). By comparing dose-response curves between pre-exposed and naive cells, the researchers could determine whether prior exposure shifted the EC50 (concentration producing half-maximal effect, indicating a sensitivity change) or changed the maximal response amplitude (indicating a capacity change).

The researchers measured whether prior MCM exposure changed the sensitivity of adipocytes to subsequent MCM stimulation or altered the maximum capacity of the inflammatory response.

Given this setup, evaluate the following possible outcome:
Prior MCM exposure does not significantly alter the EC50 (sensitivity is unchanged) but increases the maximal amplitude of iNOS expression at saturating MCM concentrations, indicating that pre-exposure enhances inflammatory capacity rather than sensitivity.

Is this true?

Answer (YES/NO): YES